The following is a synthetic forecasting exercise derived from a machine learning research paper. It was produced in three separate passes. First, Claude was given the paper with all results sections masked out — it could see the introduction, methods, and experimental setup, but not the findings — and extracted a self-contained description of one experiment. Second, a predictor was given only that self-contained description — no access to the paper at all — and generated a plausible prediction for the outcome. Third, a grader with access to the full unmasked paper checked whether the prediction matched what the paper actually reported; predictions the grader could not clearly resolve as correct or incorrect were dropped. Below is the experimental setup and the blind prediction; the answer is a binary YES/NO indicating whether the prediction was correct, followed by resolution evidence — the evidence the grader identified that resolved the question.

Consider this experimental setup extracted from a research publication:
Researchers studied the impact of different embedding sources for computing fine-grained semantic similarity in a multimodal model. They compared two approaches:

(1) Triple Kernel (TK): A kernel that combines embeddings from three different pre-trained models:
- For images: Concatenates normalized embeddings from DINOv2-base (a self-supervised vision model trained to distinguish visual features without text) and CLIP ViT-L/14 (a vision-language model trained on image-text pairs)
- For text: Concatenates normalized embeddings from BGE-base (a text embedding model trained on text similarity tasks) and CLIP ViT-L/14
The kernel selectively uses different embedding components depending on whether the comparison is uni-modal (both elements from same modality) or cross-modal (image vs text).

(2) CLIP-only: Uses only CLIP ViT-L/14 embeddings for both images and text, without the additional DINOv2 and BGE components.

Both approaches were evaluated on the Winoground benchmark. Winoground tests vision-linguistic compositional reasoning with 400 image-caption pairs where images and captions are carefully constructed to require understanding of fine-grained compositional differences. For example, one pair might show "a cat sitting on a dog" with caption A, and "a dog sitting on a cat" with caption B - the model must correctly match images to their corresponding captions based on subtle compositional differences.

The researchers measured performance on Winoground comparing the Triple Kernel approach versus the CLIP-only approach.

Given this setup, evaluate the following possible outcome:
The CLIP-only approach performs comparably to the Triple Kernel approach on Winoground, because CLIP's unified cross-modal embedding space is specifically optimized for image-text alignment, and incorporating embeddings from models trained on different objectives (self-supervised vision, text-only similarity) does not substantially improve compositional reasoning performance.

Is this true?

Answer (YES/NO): NO